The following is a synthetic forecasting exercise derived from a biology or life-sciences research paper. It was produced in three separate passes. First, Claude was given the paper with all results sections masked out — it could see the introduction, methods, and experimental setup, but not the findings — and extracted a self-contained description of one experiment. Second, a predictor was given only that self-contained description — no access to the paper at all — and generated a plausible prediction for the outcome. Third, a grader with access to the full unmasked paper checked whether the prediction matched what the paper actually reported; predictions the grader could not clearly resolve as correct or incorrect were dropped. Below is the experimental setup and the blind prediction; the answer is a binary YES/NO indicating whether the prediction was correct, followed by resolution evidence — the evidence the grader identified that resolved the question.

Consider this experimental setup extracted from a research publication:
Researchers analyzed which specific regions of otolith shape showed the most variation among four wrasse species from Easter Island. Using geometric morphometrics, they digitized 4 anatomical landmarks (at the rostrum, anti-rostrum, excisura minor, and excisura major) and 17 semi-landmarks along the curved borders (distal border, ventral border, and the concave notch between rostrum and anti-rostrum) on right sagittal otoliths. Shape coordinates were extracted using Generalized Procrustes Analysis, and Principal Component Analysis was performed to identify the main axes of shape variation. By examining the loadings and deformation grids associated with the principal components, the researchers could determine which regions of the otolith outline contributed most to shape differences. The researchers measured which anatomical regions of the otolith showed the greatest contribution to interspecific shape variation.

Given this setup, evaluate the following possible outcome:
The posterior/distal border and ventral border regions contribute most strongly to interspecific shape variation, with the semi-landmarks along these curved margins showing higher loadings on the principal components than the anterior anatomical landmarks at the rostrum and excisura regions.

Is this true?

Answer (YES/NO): NO